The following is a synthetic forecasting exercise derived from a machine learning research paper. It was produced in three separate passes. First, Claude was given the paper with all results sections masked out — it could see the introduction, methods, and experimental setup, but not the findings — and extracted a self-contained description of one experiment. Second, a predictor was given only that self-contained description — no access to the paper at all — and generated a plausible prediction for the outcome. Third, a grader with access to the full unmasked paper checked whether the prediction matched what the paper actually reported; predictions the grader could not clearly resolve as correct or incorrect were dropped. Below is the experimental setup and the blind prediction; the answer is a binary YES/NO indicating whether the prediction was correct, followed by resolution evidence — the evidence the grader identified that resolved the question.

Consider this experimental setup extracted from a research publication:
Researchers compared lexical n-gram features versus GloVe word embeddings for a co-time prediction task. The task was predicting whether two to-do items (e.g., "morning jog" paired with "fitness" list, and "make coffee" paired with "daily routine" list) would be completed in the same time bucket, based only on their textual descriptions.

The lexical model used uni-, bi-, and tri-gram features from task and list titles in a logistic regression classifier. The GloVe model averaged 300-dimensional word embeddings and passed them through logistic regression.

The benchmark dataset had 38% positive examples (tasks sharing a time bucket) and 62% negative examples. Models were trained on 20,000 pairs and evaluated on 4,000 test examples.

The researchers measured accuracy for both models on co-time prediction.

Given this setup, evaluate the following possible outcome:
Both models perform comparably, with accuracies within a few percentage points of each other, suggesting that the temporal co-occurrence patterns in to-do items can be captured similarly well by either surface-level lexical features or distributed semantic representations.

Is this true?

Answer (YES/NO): YES